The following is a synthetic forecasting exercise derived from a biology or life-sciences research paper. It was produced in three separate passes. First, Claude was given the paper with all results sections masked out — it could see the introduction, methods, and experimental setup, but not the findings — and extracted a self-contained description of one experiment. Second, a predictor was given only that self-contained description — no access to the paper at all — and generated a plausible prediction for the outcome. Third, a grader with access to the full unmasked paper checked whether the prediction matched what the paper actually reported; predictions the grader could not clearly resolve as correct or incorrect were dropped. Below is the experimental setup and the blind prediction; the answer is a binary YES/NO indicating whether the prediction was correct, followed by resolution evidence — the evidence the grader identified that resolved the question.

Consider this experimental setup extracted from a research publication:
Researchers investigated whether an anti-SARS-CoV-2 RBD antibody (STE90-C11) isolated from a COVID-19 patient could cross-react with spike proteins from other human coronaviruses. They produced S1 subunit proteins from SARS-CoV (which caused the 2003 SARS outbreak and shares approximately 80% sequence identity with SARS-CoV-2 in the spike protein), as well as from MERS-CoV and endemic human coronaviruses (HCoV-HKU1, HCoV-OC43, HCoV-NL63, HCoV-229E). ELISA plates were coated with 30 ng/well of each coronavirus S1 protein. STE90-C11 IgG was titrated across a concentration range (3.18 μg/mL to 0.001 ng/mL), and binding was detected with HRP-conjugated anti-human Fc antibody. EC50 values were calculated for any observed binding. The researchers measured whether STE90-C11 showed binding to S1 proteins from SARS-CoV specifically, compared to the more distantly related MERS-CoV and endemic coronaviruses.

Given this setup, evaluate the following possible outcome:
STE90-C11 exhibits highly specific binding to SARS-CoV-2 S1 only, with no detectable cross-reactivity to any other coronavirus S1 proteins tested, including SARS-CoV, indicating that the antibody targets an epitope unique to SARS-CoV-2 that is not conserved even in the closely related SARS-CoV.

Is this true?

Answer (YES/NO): YES